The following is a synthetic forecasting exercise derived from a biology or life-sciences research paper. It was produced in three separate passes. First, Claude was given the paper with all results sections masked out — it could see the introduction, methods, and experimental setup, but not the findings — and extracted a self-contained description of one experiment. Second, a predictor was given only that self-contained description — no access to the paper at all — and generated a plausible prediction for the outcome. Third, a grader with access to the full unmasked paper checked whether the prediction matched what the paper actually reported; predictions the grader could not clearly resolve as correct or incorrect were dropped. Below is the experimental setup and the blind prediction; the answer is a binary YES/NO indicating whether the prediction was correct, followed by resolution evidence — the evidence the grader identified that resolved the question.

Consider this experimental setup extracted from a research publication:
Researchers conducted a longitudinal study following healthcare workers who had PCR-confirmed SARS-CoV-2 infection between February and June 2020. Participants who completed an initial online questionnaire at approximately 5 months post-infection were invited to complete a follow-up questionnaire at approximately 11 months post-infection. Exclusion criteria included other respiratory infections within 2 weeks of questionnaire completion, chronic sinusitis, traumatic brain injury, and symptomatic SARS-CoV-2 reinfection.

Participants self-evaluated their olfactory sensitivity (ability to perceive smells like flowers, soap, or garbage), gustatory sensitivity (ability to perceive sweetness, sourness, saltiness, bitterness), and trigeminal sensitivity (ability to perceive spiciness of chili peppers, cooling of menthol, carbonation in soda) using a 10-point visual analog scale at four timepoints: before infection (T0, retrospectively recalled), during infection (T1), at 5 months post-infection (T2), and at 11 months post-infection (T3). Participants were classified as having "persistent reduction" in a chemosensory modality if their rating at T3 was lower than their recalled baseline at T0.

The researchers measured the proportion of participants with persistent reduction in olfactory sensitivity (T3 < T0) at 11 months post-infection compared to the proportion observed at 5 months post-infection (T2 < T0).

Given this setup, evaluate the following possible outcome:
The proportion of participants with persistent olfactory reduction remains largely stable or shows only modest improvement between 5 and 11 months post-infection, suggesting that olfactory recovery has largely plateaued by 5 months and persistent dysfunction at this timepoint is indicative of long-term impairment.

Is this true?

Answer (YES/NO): YES